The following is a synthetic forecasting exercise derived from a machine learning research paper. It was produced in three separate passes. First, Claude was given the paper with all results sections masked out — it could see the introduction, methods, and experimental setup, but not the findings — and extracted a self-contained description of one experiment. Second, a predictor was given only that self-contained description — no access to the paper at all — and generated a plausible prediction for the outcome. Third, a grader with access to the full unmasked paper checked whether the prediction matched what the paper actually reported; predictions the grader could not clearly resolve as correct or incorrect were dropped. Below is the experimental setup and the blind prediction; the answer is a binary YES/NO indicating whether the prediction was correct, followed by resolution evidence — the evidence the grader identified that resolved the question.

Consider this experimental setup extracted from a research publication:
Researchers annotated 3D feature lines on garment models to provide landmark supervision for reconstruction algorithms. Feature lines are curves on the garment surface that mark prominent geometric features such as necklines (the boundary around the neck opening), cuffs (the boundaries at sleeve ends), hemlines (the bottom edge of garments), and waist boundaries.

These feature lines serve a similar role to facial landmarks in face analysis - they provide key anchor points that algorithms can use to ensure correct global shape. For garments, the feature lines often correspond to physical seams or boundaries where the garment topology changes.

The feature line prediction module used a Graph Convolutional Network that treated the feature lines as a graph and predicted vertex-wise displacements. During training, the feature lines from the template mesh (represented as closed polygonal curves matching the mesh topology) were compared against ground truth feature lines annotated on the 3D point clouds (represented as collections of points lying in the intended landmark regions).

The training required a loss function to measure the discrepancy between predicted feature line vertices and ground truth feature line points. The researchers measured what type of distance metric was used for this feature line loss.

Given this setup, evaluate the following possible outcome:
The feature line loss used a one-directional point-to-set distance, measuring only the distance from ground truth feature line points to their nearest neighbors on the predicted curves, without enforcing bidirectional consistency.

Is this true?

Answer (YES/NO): NO